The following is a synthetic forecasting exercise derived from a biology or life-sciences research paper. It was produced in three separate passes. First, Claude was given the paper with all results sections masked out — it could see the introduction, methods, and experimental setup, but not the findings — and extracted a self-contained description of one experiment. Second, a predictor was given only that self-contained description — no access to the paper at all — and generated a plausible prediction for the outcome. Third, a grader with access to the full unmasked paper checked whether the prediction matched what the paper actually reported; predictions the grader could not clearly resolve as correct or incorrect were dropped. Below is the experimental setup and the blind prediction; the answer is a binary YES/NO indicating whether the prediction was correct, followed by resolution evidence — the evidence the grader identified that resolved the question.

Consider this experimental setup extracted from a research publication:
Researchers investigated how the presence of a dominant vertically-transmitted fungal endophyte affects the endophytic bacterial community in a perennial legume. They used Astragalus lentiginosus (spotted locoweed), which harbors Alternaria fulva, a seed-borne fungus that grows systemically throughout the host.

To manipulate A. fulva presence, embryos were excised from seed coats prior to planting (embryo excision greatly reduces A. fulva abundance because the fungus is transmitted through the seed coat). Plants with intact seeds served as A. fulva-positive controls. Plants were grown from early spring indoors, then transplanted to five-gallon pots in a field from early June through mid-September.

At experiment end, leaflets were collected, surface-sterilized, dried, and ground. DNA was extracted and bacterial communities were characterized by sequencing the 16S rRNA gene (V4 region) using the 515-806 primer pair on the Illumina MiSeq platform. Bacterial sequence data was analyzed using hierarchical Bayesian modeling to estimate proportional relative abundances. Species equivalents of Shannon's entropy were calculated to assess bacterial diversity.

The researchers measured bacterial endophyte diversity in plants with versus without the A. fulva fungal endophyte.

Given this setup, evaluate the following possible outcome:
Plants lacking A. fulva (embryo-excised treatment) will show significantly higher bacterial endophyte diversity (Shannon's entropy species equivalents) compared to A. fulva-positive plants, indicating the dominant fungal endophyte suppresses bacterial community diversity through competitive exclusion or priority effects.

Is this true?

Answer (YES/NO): NO